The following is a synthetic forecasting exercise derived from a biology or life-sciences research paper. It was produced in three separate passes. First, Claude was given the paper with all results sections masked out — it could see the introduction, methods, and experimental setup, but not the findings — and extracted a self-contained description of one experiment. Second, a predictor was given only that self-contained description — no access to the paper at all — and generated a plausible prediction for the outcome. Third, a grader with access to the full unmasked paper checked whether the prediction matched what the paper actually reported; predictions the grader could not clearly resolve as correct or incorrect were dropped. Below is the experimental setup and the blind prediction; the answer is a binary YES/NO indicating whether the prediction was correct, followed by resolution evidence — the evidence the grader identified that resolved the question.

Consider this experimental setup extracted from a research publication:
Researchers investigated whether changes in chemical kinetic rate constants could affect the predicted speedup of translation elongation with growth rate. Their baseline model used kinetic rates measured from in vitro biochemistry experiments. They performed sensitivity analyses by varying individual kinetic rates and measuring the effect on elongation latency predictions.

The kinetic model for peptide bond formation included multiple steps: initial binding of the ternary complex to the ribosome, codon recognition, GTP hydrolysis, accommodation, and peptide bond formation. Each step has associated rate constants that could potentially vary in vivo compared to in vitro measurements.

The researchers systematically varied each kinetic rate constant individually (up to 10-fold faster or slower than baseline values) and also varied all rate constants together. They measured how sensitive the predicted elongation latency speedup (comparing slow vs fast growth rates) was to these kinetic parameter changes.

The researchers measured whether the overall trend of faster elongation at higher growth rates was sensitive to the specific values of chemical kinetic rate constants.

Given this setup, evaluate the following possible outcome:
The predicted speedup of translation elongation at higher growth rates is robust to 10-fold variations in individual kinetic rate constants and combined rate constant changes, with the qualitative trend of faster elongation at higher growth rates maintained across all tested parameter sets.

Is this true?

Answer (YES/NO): YES